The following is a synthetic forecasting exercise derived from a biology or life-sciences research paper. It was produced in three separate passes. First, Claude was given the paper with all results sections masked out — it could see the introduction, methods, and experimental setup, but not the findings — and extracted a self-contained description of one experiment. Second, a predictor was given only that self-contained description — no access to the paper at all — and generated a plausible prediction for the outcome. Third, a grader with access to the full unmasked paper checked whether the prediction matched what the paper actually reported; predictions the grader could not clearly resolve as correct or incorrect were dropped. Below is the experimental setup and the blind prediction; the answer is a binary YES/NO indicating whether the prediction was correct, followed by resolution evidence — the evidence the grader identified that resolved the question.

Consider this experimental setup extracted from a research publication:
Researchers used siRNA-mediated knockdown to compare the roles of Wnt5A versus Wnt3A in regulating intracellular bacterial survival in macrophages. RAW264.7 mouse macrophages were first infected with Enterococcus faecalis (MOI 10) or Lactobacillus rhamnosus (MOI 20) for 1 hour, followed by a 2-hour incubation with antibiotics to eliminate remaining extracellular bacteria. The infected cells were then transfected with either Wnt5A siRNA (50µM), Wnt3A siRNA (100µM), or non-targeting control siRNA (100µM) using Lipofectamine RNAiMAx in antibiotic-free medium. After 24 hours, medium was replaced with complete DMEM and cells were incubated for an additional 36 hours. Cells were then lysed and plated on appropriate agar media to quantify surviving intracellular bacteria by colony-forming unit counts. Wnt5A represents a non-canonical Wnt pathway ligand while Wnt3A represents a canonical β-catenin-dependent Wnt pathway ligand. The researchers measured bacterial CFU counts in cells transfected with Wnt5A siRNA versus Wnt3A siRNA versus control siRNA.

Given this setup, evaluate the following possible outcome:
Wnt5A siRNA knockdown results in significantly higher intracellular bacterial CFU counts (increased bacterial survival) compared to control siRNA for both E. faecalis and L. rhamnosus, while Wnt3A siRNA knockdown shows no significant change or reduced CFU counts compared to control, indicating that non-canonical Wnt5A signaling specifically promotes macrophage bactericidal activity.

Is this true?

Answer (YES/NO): NO